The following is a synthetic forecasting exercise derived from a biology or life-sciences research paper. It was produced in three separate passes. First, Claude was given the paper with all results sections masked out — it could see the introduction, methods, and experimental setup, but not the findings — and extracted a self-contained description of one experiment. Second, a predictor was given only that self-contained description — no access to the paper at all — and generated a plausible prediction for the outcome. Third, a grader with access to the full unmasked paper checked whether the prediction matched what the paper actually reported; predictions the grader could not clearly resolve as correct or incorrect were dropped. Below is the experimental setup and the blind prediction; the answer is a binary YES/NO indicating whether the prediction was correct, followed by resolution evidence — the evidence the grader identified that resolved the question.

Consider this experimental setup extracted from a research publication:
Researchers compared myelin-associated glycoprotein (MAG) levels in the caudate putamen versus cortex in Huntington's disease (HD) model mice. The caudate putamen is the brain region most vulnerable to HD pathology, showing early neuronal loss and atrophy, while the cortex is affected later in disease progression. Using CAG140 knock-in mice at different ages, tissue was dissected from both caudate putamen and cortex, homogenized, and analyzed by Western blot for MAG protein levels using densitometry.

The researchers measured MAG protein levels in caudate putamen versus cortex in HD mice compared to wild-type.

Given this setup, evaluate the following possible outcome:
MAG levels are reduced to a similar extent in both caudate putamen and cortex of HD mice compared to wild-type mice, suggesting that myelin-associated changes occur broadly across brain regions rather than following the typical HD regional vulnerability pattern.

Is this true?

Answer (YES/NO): NO